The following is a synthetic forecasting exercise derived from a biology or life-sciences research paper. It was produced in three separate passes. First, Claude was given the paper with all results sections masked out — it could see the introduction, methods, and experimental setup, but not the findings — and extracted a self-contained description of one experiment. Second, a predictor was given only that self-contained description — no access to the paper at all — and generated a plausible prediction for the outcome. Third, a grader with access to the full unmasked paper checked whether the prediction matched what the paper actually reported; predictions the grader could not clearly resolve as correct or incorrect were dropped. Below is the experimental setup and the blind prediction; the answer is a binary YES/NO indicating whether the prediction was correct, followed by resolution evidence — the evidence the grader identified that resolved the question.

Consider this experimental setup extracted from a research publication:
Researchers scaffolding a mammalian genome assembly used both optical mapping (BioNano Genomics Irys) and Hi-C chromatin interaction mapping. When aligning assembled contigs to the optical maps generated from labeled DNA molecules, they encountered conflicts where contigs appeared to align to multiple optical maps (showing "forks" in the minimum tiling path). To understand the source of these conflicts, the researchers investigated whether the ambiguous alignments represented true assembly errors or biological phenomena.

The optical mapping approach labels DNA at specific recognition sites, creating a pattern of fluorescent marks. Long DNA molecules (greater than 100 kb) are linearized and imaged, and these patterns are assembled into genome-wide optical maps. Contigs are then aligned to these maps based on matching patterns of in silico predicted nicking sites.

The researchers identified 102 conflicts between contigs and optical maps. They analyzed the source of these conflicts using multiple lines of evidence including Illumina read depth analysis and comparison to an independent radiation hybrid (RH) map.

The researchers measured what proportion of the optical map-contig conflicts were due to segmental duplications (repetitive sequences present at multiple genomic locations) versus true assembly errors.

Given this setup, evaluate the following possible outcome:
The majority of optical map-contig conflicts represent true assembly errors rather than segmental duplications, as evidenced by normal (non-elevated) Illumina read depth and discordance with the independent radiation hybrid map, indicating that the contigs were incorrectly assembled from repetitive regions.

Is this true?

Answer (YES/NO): NO